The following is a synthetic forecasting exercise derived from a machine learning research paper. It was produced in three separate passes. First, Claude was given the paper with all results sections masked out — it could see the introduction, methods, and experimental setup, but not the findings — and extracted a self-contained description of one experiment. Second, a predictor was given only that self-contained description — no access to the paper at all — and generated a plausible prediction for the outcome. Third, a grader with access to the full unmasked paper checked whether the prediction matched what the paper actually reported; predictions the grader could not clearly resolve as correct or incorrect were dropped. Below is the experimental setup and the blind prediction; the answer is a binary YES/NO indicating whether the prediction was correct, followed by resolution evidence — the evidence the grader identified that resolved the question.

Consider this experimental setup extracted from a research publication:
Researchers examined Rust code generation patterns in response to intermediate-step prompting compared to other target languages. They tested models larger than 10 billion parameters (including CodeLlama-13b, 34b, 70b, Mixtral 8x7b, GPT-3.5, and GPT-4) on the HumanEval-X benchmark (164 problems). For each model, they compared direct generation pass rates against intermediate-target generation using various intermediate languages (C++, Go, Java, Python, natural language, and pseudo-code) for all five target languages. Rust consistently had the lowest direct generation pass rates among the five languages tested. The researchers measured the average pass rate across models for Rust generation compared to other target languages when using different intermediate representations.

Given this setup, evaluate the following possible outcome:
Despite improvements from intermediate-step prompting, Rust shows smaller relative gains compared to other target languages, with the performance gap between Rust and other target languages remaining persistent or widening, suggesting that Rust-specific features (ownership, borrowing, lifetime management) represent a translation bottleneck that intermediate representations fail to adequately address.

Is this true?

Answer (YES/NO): NO